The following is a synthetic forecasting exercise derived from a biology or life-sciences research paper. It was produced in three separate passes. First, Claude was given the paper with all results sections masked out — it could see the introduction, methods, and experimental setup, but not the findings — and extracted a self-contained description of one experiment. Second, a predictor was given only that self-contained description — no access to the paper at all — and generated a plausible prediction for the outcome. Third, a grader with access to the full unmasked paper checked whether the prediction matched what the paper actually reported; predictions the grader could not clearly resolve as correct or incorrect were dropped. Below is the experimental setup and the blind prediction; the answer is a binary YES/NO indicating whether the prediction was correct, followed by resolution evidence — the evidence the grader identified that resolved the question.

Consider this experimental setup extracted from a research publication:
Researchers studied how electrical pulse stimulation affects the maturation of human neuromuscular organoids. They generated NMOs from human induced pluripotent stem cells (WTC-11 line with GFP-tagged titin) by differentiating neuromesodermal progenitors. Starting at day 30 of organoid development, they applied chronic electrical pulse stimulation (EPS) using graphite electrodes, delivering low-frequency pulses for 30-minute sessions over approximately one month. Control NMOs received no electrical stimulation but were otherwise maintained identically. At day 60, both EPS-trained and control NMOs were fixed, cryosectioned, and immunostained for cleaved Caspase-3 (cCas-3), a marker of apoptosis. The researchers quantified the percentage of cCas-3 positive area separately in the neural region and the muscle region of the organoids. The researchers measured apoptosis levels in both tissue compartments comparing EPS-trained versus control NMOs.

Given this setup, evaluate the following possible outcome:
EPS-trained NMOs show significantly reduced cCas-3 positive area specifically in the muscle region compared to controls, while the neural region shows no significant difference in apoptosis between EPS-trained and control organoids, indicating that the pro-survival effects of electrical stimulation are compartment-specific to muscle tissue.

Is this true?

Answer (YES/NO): NO